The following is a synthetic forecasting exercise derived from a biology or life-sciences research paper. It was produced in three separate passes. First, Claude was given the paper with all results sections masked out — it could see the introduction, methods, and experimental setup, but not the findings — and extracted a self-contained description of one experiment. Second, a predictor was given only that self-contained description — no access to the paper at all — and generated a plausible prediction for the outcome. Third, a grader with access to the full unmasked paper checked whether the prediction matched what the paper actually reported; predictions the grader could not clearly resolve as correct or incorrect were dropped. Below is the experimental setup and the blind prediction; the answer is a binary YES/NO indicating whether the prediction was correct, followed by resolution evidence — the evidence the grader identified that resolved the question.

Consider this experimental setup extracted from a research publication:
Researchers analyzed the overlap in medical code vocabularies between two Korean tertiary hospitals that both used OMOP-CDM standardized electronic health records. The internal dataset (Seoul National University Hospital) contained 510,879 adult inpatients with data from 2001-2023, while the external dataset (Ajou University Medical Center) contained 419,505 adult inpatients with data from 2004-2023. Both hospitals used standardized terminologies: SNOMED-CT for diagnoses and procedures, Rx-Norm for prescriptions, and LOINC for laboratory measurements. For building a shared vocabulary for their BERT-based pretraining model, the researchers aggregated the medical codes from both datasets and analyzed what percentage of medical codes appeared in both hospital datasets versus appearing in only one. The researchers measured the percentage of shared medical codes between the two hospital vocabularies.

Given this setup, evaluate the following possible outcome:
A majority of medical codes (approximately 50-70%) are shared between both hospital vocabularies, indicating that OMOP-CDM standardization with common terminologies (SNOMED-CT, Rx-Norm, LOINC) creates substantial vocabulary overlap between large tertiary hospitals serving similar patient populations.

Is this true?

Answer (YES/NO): NO